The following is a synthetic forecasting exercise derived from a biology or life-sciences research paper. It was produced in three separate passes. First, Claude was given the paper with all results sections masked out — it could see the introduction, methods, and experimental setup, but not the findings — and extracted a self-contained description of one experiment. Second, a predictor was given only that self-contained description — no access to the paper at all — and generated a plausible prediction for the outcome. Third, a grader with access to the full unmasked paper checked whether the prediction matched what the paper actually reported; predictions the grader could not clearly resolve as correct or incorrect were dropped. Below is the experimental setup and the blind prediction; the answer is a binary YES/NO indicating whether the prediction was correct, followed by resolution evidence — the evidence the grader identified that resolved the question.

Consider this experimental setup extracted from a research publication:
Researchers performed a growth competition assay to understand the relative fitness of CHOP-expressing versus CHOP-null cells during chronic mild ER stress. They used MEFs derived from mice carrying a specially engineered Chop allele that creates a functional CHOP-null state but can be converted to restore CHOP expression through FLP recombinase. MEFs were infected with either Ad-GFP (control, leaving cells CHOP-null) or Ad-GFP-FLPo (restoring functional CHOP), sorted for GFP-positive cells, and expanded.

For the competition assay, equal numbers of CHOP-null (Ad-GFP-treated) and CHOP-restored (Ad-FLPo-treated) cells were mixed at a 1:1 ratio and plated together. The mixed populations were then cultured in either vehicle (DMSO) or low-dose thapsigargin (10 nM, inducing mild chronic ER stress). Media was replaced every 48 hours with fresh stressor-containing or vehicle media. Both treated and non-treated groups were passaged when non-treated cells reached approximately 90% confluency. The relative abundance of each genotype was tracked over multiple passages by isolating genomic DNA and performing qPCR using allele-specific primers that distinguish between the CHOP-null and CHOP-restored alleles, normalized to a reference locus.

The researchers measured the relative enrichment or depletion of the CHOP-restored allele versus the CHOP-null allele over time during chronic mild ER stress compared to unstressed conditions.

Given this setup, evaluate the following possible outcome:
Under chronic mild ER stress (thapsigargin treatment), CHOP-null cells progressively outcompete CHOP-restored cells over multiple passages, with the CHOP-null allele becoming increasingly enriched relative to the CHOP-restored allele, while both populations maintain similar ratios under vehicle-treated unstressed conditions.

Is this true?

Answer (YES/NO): NO